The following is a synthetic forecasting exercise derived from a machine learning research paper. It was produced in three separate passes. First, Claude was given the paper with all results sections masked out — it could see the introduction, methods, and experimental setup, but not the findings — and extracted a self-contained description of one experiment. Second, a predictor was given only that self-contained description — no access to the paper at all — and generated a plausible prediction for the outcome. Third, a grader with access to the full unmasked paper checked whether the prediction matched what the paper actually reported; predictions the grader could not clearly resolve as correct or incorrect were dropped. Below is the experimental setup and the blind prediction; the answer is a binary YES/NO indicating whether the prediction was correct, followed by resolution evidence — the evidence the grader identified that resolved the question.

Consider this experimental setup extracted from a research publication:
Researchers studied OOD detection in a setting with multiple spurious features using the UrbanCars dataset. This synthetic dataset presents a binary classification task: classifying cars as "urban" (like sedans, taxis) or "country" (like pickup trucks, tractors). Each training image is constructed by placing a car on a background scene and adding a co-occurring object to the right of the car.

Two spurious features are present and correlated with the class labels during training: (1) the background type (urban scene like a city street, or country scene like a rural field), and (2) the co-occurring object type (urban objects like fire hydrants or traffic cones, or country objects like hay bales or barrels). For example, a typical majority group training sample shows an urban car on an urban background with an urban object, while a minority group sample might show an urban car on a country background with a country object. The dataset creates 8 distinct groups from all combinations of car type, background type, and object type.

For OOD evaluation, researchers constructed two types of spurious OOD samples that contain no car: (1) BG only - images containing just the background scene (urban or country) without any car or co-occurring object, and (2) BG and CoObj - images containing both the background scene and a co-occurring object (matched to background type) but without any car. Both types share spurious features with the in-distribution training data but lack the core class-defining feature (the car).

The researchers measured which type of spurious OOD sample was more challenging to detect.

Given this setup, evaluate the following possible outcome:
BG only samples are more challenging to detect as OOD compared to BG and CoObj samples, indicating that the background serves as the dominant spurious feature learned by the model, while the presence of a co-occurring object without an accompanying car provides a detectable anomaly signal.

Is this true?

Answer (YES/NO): NO